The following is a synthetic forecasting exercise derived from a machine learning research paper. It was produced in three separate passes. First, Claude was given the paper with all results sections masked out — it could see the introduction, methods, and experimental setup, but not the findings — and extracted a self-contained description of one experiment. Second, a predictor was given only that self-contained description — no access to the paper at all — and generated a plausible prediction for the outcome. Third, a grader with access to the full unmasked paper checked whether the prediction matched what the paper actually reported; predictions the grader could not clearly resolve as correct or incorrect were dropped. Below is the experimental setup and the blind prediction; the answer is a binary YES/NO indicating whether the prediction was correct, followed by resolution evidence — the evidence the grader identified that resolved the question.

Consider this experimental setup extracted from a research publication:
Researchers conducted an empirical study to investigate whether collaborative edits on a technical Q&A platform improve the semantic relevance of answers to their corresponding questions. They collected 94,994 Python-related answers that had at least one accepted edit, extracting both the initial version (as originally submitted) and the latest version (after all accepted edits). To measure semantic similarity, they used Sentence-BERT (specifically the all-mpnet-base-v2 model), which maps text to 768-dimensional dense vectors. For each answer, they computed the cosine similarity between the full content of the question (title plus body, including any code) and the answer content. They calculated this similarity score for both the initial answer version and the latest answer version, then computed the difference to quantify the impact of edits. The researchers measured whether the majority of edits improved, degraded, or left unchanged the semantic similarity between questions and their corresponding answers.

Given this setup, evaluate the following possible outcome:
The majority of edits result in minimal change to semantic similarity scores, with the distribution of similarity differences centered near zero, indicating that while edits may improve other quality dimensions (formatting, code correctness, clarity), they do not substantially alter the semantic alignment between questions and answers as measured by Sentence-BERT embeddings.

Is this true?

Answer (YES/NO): NO